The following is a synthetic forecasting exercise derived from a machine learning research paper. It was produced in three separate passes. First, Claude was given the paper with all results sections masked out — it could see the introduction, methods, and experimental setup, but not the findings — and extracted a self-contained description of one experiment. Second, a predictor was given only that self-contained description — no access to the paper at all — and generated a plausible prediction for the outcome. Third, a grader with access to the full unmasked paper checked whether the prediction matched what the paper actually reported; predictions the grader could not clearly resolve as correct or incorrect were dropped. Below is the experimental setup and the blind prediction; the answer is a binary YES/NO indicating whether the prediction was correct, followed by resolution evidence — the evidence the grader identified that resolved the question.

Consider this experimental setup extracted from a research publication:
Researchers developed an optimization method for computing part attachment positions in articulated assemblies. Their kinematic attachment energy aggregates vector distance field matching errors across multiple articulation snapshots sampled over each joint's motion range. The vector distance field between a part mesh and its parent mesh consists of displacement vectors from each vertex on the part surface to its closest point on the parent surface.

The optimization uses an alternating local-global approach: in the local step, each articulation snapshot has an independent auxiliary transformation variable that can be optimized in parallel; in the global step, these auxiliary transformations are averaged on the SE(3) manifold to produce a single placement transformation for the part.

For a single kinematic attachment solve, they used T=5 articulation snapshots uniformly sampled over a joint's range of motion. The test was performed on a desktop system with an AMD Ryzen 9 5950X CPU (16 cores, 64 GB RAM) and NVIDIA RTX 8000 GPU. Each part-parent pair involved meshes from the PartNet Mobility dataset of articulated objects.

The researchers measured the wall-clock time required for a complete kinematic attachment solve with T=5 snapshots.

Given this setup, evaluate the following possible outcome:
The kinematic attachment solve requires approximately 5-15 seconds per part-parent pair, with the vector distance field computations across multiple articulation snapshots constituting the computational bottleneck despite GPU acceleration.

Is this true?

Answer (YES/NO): NO